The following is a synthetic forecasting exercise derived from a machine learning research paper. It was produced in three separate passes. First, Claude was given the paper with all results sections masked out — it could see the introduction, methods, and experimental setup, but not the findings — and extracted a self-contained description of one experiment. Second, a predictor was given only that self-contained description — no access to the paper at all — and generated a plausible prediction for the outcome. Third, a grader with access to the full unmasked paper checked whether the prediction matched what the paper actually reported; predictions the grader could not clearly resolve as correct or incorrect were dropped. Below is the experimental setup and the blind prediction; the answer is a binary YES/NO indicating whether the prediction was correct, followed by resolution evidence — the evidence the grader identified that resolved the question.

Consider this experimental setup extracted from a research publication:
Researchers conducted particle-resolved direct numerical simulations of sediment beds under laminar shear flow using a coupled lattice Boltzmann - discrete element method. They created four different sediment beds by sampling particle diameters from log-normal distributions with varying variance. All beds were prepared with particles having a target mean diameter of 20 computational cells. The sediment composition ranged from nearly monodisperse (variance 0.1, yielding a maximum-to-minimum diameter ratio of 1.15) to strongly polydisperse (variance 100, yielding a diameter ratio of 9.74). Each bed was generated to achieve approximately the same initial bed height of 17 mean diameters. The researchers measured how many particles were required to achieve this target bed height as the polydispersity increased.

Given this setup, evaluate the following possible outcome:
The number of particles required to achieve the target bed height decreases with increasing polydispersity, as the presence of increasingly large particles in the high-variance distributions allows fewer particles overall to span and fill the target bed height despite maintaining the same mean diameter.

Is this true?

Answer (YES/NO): YES